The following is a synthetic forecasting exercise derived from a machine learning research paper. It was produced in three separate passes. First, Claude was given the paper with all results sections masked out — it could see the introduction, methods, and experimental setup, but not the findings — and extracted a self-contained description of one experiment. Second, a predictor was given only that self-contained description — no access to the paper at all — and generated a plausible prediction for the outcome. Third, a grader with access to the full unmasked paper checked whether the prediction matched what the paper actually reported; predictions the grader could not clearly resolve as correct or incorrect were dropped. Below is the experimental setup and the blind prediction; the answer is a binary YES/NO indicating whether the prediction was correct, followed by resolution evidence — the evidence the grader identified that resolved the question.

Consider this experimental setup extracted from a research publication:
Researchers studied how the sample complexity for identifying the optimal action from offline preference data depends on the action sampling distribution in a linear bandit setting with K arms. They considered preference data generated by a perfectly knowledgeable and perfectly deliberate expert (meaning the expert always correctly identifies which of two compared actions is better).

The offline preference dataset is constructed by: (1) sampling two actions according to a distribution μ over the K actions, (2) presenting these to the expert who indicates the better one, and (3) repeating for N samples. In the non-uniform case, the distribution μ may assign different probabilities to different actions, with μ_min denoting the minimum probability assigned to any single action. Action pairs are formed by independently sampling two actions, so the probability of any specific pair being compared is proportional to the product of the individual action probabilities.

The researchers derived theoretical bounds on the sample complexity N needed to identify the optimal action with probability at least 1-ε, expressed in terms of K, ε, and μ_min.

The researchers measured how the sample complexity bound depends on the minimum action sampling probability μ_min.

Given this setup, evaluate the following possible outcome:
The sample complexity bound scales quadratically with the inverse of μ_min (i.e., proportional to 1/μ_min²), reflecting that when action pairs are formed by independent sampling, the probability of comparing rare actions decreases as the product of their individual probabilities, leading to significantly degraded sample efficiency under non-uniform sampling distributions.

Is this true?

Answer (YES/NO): YES